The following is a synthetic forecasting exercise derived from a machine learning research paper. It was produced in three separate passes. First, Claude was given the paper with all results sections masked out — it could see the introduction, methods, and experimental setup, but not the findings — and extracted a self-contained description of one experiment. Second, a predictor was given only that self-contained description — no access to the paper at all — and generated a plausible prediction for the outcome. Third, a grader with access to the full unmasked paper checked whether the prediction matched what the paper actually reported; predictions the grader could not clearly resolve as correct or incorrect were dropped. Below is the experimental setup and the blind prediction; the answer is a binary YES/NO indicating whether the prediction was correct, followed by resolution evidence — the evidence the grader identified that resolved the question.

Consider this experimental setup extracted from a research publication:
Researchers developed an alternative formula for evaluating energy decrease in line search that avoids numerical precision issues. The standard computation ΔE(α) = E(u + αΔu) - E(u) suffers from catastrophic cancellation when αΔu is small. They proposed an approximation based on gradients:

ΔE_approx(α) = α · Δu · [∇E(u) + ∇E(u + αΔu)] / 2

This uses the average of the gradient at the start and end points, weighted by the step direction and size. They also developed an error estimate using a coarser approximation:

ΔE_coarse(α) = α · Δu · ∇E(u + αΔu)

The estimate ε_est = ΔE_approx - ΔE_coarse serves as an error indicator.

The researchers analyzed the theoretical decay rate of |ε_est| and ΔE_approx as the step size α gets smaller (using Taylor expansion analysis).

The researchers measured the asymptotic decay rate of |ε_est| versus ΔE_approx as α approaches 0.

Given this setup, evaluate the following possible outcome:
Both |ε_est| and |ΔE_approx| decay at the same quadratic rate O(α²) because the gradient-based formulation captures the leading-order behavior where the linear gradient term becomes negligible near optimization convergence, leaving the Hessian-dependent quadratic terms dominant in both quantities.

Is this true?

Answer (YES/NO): NO